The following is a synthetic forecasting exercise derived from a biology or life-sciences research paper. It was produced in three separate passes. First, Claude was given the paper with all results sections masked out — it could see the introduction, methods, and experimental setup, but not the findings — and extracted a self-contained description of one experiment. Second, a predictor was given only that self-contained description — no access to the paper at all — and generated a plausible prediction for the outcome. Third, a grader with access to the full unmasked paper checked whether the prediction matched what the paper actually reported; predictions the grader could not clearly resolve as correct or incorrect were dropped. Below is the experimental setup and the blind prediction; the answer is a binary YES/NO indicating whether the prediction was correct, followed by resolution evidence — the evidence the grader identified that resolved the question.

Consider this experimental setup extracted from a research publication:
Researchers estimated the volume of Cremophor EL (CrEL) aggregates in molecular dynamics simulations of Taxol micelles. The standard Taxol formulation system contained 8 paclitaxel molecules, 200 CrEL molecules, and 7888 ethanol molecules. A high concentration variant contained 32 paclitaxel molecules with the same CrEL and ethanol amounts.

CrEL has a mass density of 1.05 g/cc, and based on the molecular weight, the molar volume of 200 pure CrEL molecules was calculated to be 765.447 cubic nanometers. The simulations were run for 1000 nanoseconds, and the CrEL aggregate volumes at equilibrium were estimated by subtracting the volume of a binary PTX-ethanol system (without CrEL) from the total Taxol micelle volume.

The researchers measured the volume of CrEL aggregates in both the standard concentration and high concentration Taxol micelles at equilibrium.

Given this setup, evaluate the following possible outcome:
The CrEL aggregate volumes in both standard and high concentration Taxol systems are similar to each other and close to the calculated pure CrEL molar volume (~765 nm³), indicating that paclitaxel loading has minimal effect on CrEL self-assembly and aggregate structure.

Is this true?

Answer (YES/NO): NO